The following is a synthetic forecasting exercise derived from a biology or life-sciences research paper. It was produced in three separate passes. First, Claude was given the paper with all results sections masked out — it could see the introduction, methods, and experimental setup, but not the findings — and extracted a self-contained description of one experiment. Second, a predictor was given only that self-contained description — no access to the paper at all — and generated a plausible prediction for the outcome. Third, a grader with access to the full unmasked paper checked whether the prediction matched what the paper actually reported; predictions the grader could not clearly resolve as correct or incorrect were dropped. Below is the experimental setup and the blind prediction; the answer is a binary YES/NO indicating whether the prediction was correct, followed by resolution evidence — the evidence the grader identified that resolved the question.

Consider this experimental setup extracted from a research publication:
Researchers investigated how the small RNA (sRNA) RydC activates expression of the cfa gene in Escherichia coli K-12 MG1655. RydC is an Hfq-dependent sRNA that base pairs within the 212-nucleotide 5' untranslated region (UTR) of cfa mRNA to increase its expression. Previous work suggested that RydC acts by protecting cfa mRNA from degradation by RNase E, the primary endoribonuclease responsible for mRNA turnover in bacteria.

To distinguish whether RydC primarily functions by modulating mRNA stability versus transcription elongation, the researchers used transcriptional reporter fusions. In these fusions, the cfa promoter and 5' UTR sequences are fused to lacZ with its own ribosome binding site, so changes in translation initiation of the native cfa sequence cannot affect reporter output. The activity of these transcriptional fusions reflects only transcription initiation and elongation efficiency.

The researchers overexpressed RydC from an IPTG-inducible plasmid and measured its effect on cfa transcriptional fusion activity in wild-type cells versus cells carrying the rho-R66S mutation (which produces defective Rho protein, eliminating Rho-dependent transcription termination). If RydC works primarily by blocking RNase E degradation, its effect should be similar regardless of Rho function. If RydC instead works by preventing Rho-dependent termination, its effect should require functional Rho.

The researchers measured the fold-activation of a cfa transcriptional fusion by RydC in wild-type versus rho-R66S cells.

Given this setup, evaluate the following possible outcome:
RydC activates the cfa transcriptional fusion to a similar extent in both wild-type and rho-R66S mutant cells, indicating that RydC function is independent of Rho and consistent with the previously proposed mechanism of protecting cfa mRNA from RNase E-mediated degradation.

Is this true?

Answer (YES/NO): NO